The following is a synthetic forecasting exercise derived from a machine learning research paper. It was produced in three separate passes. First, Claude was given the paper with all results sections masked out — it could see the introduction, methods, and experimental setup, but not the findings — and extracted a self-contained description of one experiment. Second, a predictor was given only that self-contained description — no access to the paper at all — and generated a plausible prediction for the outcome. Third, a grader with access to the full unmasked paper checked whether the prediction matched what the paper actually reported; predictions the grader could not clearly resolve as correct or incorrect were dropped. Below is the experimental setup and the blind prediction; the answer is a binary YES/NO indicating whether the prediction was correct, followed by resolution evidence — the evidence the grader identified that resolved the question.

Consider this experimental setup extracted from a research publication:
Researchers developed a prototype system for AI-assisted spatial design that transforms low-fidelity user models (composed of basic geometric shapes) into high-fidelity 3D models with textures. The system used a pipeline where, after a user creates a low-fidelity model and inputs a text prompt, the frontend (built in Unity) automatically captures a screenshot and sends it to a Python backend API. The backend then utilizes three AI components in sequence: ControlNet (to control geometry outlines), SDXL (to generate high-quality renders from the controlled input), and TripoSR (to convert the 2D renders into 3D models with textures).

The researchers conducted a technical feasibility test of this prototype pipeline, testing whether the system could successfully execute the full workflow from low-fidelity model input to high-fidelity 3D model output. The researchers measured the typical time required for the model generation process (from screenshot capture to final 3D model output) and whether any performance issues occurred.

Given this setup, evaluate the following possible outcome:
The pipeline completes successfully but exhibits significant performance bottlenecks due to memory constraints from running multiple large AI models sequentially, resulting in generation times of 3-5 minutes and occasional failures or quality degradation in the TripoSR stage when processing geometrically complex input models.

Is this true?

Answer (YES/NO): NO